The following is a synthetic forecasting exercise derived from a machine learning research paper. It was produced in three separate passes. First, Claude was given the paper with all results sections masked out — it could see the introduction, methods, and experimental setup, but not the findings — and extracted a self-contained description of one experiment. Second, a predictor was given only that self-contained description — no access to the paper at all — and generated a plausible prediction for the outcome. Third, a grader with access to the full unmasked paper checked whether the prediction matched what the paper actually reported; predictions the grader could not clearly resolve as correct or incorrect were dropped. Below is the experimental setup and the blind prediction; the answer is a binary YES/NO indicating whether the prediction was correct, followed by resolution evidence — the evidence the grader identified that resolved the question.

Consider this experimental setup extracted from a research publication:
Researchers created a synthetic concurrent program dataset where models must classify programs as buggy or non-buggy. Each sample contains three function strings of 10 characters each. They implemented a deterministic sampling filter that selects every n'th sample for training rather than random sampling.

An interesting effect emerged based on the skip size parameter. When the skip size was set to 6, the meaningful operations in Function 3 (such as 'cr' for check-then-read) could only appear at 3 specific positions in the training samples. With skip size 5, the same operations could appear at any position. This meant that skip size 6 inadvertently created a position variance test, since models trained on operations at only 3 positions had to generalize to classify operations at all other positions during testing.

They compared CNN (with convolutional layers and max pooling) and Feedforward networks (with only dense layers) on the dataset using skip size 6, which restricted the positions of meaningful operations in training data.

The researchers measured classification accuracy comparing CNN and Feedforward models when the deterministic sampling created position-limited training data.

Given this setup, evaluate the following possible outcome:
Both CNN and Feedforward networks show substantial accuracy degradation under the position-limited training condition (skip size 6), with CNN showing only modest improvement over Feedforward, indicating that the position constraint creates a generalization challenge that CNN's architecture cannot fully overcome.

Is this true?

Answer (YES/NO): NO